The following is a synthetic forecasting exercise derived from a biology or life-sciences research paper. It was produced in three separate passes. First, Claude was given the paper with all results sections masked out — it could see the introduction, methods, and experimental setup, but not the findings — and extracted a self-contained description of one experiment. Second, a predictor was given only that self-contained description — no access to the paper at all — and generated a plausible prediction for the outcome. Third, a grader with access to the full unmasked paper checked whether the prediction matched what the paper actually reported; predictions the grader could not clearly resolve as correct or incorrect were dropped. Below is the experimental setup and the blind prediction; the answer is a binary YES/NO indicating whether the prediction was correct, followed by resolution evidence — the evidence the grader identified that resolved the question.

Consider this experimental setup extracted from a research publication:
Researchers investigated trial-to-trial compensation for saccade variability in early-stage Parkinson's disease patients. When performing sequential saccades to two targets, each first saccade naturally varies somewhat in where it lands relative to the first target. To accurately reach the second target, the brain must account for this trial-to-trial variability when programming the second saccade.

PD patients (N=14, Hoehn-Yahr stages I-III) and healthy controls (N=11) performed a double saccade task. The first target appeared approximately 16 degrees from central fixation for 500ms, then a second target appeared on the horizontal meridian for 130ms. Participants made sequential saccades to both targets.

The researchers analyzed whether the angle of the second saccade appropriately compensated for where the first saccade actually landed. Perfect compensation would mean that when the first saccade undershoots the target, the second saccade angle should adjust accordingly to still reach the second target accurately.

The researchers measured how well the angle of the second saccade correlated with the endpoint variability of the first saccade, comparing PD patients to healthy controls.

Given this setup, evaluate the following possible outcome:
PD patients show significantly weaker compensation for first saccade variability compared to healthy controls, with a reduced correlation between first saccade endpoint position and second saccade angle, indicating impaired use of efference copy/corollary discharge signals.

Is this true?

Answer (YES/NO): NO